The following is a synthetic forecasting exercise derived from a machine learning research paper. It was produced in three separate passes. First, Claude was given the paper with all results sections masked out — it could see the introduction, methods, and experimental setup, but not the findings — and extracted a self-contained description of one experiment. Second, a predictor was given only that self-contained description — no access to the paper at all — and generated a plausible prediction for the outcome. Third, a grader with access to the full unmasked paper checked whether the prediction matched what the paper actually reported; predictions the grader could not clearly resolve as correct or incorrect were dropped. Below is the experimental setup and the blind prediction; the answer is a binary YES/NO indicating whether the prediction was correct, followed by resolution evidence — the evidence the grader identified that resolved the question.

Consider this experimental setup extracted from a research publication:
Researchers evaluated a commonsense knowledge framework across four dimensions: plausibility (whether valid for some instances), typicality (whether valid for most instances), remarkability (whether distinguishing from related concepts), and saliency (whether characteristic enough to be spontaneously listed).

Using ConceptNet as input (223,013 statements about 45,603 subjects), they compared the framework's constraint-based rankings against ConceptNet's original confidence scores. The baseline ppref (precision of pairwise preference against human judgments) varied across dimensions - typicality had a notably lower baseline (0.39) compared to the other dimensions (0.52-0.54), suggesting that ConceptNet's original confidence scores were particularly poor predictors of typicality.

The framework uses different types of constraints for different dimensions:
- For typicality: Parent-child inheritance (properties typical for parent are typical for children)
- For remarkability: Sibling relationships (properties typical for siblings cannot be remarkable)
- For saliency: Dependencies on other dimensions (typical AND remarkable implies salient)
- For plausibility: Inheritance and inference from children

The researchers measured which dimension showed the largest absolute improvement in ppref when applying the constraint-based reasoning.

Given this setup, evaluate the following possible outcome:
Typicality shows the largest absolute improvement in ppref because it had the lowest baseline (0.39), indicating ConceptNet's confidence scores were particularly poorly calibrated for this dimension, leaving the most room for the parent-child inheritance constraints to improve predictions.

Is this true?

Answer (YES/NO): YES